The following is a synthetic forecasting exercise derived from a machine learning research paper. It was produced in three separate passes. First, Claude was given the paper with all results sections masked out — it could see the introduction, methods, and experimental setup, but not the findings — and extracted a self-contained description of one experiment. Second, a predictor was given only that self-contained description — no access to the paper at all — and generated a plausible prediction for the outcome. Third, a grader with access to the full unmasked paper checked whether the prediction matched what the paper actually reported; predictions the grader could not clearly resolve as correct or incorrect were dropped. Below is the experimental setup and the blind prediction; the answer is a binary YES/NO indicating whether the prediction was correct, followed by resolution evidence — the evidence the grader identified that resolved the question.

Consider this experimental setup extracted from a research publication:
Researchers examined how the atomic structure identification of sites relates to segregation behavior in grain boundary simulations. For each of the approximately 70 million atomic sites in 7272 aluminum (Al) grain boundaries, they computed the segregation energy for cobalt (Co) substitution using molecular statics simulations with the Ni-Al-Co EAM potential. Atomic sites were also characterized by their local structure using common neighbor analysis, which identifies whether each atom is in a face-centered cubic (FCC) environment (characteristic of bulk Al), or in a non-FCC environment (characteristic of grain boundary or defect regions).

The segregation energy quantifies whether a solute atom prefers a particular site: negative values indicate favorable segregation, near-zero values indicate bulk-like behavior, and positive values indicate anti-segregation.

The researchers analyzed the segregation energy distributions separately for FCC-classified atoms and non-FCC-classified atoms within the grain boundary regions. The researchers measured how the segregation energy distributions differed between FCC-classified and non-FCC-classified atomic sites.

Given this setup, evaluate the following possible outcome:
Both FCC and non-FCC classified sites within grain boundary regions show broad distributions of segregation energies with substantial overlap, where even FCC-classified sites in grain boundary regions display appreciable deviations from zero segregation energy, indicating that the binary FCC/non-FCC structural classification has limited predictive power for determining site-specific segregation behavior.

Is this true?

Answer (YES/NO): NO